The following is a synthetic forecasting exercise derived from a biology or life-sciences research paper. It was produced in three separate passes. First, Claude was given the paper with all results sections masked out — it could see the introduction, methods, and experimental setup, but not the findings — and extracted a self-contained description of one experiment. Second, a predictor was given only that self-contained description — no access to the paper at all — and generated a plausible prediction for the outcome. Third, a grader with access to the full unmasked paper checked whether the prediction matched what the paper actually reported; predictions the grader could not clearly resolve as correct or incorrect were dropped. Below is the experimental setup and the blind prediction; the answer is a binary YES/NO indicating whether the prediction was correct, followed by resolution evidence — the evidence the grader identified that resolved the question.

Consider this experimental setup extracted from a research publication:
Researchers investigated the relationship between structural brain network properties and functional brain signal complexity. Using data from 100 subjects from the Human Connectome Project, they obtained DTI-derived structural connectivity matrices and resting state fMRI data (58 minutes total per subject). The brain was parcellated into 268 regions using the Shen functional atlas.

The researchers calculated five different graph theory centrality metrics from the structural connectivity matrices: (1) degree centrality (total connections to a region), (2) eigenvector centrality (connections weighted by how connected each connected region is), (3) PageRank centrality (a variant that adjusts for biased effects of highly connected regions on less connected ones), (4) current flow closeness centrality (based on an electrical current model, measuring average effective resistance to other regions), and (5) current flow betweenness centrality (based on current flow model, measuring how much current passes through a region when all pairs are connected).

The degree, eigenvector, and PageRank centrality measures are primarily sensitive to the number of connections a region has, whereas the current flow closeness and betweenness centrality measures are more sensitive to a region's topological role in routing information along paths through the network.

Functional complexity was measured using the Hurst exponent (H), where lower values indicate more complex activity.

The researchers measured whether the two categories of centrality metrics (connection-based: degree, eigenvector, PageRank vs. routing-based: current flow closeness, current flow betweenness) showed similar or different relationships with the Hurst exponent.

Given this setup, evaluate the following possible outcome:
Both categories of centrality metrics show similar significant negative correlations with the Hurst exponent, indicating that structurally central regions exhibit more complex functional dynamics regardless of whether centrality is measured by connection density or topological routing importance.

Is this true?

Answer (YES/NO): NO